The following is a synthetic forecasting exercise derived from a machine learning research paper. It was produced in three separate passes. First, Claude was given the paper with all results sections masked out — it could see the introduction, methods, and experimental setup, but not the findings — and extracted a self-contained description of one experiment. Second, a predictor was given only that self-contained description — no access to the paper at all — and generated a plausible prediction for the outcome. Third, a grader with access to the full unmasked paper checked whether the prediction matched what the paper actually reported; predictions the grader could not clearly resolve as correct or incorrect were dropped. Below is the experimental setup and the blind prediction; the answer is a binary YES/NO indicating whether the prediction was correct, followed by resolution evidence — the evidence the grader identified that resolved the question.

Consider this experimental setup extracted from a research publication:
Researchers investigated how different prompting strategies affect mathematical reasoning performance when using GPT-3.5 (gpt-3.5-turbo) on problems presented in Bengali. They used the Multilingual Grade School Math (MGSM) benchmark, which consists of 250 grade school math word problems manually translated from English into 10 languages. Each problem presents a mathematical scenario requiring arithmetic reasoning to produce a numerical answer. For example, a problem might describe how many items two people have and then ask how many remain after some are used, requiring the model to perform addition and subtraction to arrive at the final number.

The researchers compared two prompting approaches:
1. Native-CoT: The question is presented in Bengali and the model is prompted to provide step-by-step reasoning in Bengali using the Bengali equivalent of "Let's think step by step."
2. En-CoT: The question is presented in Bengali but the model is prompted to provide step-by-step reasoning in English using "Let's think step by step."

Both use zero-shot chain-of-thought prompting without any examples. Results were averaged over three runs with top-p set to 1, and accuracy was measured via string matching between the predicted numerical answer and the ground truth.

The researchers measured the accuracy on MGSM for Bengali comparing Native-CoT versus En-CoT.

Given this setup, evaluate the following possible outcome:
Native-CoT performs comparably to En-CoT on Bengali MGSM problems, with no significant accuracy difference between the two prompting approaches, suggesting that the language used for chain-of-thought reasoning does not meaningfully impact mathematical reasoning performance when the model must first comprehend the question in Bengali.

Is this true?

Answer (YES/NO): NO